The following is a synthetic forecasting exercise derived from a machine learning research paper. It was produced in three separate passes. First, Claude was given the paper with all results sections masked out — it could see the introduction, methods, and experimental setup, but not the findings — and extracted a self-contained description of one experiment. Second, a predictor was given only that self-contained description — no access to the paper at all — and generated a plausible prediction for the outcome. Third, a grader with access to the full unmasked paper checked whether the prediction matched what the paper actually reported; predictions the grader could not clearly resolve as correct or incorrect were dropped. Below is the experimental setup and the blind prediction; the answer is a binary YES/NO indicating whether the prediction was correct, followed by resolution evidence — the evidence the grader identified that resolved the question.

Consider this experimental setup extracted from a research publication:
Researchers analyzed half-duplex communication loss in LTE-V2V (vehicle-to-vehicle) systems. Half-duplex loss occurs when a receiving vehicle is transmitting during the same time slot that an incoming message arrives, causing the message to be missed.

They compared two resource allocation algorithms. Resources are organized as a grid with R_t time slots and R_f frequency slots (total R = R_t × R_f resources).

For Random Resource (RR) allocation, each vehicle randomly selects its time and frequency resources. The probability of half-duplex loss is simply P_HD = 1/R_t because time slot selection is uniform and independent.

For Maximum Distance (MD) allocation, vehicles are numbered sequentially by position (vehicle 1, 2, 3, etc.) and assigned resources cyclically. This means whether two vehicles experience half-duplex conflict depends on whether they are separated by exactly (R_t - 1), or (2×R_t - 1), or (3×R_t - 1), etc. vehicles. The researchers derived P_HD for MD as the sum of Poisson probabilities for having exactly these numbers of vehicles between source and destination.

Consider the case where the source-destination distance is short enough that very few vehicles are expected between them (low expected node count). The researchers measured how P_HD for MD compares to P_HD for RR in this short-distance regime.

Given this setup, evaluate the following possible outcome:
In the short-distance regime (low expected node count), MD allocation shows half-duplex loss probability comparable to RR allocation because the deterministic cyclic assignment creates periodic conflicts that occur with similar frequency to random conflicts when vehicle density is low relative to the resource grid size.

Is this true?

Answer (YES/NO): NO